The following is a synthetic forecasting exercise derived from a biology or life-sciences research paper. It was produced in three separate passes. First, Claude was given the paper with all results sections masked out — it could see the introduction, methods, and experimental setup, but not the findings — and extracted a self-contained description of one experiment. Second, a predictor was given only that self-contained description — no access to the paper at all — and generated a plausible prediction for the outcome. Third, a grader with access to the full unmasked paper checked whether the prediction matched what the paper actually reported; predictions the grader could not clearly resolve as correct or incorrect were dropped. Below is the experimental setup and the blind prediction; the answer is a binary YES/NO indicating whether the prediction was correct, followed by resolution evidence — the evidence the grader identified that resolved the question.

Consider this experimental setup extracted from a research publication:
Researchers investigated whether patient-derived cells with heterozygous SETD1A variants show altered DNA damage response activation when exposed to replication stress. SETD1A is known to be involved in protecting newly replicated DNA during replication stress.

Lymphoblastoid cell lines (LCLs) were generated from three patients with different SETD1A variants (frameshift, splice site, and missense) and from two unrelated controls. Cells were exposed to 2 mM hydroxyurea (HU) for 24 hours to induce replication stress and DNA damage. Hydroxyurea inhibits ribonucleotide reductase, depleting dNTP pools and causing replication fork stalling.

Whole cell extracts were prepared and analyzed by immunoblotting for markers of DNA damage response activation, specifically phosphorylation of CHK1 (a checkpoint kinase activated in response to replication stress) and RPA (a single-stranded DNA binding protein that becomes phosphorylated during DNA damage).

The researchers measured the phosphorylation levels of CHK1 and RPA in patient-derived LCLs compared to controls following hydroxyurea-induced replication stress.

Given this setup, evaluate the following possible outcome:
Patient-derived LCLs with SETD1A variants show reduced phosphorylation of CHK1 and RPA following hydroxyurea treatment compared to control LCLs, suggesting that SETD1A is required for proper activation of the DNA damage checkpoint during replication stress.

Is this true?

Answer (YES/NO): NO